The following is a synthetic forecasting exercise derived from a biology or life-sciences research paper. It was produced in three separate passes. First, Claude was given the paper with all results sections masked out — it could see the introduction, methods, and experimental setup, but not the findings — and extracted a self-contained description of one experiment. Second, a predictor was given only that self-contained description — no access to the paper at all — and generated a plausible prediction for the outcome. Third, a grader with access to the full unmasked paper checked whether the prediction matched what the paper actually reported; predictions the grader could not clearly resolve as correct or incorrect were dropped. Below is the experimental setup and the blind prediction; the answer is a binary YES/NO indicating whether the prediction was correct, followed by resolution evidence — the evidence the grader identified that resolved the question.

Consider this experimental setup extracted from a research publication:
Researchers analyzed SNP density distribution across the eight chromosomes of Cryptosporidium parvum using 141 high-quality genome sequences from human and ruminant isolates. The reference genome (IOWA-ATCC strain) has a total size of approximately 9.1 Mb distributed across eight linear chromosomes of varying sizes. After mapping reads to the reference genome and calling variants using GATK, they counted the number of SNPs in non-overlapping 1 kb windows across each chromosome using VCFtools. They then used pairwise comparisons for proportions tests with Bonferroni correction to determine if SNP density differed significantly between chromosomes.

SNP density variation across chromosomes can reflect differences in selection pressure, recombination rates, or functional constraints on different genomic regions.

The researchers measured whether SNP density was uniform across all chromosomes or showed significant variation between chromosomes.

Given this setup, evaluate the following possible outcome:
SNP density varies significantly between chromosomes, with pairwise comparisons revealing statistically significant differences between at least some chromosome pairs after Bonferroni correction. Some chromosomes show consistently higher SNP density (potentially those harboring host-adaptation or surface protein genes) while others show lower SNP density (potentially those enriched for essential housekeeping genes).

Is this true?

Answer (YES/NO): YES